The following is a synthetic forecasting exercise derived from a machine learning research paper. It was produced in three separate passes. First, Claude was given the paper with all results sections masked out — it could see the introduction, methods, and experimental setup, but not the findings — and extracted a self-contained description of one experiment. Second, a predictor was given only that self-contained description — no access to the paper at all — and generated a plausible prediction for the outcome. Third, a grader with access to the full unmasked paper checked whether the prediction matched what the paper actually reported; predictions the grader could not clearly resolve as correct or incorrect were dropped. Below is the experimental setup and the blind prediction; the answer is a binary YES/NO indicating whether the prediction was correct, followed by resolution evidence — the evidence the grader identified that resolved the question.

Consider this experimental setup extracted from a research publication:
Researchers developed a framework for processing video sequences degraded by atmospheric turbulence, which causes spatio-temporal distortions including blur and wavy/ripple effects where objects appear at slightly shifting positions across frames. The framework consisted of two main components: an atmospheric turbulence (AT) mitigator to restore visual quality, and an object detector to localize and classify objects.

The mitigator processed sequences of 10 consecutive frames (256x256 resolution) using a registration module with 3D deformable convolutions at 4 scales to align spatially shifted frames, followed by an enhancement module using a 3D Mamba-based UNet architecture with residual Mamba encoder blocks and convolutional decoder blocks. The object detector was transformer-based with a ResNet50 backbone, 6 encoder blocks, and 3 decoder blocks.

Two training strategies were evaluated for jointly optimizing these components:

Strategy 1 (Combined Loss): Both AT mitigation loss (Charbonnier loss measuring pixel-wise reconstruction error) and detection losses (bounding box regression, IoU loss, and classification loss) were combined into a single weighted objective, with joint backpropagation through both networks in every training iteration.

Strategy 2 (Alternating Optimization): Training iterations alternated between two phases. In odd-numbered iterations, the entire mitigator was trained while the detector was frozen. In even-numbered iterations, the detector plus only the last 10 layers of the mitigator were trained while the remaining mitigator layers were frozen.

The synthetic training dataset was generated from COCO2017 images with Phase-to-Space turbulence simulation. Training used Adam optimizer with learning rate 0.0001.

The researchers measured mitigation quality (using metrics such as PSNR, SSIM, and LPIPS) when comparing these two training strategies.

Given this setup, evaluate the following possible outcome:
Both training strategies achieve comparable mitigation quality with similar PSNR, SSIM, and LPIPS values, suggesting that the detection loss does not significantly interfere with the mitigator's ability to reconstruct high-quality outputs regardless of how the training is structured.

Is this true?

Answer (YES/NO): NO